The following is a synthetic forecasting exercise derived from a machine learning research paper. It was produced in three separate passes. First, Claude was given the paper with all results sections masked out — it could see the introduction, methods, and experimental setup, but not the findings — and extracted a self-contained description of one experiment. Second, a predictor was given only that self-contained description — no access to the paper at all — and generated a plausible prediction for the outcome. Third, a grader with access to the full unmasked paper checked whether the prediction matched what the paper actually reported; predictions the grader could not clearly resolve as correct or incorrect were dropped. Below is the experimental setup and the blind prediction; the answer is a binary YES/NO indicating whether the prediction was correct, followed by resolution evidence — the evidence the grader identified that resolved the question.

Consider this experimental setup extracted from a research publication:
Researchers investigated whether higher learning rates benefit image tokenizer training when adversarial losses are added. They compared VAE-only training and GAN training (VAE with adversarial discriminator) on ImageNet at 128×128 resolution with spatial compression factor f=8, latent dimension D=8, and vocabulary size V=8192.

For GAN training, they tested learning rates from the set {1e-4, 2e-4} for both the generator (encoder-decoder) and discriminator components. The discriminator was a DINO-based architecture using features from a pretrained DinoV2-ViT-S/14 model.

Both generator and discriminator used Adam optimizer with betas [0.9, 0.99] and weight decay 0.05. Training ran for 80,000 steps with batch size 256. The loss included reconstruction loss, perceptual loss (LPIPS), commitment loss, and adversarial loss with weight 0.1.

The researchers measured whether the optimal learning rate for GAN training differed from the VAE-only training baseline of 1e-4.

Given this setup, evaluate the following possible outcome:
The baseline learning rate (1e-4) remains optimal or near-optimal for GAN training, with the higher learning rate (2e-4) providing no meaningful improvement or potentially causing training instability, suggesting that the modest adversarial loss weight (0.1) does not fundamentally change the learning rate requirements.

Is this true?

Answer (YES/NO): NO